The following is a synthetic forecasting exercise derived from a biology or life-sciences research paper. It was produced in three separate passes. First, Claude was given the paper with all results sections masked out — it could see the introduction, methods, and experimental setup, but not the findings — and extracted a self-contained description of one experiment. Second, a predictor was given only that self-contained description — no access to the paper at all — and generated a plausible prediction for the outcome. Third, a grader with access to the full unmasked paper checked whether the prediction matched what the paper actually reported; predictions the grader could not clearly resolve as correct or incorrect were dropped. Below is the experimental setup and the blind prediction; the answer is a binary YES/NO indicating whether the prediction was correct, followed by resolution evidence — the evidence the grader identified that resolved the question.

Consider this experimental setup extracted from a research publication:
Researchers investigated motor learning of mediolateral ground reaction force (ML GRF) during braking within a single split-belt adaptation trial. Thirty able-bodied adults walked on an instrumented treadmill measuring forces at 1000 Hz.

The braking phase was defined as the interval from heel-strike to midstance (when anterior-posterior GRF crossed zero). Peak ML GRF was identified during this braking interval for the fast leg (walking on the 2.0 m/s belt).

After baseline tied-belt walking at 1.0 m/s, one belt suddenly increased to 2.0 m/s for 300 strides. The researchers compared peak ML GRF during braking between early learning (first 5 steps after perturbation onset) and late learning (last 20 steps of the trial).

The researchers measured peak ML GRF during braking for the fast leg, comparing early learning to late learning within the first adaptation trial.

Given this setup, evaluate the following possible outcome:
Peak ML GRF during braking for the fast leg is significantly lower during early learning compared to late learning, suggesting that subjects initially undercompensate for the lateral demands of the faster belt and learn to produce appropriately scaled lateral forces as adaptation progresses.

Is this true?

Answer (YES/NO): NO